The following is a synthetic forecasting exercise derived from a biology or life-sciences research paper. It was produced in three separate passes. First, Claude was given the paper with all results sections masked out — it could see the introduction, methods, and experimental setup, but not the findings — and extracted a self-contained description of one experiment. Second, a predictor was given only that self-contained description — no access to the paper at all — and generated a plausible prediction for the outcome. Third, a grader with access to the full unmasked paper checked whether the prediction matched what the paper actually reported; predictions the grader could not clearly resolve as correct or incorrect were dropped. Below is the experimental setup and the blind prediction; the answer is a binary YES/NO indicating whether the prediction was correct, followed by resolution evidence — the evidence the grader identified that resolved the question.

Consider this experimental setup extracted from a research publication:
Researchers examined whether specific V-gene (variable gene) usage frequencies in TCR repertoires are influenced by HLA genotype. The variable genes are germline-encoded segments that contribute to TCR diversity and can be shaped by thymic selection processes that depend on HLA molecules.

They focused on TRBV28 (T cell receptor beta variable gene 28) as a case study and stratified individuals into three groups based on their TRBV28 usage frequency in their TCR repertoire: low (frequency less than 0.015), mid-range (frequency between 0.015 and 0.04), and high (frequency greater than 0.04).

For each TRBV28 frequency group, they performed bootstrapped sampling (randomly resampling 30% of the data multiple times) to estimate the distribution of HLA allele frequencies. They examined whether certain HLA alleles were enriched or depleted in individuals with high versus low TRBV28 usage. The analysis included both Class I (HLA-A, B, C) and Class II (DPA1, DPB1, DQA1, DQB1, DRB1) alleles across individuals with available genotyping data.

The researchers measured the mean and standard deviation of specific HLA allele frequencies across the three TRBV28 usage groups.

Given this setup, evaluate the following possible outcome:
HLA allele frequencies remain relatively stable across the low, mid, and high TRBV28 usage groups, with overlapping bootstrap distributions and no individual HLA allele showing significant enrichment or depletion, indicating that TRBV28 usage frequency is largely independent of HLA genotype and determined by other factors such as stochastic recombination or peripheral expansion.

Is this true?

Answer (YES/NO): NO